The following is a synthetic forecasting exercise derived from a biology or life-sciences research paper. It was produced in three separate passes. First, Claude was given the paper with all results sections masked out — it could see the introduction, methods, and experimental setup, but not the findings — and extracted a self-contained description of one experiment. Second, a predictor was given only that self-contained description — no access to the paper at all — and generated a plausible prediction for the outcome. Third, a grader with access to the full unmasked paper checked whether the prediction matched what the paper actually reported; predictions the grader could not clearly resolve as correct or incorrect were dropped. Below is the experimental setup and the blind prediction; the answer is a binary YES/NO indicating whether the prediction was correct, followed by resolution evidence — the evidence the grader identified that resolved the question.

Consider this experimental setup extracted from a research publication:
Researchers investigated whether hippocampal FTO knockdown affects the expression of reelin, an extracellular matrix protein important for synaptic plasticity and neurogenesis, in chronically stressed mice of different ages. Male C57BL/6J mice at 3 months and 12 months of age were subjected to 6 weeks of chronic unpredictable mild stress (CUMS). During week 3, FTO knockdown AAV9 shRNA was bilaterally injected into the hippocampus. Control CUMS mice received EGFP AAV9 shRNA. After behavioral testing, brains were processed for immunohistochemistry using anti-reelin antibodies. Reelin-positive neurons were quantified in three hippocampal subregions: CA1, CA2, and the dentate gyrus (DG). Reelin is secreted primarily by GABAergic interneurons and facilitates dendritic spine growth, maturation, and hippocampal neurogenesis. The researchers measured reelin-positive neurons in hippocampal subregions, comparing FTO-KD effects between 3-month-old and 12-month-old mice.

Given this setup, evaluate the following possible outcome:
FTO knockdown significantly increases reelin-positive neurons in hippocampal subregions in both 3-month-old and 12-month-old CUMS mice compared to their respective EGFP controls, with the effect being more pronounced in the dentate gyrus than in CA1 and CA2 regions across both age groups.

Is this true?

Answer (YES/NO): NO